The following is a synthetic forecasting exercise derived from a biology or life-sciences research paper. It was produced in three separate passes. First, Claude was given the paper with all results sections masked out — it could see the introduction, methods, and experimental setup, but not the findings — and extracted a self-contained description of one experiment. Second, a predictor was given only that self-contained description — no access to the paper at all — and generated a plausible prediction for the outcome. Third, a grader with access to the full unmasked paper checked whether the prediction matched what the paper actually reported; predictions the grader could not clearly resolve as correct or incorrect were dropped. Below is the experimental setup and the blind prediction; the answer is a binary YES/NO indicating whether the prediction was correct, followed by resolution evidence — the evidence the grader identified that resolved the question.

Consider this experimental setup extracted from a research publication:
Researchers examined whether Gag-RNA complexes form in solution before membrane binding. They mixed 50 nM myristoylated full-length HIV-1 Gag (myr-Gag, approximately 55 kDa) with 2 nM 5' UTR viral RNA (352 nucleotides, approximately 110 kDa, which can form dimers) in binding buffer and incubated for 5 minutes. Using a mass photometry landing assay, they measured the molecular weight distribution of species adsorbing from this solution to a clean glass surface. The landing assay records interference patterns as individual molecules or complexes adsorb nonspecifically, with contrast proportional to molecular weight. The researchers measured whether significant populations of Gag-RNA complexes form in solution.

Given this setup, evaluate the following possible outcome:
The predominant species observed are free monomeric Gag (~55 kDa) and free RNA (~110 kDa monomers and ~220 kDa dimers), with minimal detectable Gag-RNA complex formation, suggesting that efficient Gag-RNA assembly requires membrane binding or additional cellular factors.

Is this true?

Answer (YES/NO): YES